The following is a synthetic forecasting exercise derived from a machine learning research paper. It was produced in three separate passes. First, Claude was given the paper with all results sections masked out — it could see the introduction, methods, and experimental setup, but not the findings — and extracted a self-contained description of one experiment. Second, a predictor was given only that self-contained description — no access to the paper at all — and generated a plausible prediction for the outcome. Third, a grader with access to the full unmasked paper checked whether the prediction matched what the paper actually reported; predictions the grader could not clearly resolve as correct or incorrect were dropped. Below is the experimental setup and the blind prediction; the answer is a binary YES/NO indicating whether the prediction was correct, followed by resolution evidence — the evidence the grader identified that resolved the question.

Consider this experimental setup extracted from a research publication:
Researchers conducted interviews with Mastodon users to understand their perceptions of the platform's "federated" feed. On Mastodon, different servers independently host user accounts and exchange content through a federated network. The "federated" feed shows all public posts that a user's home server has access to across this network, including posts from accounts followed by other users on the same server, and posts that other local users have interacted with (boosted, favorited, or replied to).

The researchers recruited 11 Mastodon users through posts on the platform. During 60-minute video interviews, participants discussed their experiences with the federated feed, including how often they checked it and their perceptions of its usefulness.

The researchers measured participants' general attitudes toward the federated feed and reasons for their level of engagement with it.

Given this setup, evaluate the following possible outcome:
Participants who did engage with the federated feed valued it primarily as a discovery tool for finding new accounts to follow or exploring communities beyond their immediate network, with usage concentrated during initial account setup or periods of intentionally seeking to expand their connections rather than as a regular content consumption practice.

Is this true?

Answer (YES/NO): YES